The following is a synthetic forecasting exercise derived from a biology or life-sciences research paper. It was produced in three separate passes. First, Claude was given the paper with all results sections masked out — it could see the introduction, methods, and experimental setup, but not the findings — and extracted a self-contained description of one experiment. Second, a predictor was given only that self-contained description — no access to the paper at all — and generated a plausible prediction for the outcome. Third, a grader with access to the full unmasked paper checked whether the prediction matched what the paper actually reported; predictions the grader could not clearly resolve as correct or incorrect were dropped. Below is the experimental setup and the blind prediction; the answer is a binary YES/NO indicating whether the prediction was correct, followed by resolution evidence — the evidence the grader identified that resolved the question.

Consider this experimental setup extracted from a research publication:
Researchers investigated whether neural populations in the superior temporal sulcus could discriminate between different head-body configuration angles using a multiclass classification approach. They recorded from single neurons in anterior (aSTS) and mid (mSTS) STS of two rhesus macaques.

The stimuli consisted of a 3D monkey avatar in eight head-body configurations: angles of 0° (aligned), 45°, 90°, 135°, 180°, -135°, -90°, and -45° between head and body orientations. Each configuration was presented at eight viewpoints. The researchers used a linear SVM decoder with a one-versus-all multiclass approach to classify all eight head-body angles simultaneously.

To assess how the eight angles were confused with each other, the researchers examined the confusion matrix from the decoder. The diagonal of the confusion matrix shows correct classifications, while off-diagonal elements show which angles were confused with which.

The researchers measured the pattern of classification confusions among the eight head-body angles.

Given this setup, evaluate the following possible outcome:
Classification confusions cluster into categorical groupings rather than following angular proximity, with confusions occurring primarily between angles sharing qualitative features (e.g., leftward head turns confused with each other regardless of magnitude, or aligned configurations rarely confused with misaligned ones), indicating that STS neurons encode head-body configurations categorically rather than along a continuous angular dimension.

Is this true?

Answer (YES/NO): NO